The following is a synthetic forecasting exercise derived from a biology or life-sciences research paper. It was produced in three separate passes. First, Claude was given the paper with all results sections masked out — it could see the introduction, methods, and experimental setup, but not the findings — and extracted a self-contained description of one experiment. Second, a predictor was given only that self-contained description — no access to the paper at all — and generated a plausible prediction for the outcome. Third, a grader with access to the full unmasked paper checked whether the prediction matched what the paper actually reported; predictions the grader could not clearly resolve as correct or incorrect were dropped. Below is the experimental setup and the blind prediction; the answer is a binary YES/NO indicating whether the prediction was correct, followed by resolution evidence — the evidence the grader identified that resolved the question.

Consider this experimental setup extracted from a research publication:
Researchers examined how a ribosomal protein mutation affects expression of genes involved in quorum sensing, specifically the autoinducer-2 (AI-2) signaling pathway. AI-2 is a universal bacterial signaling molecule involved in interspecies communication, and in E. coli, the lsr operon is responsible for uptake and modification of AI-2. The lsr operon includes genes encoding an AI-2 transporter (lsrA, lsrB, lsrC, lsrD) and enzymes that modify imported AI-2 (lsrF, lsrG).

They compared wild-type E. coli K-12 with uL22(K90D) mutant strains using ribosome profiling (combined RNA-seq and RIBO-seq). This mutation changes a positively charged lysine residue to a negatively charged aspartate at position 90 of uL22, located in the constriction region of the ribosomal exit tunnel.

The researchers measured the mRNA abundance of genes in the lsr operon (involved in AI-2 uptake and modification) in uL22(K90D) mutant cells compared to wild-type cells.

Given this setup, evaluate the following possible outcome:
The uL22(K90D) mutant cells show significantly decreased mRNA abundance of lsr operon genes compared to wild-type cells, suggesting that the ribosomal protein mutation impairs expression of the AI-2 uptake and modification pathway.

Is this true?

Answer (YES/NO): NO